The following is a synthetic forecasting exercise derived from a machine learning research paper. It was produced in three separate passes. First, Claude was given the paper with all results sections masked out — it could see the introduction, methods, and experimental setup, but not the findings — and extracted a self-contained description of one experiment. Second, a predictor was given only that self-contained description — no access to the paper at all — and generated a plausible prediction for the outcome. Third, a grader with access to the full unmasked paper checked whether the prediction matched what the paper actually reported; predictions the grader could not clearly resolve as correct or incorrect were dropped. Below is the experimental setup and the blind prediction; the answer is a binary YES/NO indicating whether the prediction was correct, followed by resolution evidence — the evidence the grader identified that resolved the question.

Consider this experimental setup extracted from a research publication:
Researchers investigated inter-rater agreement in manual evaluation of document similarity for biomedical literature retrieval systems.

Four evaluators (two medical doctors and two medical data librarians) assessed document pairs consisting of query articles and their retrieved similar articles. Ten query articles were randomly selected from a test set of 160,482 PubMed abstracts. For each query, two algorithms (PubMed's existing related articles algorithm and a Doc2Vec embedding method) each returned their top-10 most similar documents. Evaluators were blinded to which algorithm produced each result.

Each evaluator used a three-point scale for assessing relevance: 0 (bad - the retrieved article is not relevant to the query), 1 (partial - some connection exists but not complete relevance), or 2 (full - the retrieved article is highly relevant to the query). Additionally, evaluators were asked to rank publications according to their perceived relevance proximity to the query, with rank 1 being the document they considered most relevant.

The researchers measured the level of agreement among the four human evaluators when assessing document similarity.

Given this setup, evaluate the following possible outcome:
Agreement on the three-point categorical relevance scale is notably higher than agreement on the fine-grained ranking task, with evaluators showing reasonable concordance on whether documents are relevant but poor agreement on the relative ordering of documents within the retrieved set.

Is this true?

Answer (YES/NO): NO